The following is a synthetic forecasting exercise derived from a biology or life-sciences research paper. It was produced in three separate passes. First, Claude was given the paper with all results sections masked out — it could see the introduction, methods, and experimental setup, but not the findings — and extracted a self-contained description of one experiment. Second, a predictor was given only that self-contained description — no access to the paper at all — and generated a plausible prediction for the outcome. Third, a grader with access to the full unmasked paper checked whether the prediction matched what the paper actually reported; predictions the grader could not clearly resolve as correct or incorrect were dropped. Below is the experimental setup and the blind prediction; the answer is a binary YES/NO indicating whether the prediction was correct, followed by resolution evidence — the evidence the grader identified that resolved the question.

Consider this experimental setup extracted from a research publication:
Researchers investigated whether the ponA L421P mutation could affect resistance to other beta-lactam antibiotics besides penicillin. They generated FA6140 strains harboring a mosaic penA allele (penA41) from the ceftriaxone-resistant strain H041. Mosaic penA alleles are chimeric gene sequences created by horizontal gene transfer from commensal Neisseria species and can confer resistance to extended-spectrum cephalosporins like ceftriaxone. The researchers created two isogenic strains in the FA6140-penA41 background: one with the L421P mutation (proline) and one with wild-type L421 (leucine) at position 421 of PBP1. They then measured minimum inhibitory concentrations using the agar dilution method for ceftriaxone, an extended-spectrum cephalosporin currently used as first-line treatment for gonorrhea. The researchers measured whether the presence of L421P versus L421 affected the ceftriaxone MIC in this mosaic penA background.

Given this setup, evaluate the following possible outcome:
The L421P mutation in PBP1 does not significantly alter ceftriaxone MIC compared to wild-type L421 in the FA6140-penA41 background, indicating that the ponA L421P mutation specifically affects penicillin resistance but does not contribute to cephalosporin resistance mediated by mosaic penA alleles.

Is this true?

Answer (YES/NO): NO